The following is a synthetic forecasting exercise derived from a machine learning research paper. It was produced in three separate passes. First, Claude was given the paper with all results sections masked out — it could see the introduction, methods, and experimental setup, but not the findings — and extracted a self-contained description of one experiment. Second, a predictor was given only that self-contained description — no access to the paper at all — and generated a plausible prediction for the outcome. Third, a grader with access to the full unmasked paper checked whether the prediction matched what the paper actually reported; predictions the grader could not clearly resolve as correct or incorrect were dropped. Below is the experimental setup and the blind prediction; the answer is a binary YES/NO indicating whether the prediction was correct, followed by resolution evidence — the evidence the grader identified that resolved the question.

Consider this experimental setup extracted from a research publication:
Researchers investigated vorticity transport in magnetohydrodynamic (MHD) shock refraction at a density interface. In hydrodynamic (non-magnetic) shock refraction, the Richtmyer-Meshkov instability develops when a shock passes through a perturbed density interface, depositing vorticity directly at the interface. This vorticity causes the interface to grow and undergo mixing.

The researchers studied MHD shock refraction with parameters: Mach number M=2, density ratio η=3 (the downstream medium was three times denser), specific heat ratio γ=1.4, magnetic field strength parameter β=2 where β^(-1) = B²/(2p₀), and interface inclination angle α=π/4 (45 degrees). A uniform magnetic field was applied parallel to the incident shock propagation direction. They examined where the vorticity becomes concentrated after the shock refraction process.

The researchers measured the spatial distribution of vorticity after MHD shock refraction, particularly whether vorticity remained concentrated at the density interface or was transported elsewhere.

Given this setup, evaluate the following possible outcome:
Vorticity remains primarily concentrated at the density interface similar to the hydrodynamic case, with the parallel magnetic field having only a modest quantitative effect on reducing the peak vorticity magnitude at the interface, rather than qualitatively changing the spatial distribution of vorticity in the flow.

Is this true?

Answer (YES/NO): NO